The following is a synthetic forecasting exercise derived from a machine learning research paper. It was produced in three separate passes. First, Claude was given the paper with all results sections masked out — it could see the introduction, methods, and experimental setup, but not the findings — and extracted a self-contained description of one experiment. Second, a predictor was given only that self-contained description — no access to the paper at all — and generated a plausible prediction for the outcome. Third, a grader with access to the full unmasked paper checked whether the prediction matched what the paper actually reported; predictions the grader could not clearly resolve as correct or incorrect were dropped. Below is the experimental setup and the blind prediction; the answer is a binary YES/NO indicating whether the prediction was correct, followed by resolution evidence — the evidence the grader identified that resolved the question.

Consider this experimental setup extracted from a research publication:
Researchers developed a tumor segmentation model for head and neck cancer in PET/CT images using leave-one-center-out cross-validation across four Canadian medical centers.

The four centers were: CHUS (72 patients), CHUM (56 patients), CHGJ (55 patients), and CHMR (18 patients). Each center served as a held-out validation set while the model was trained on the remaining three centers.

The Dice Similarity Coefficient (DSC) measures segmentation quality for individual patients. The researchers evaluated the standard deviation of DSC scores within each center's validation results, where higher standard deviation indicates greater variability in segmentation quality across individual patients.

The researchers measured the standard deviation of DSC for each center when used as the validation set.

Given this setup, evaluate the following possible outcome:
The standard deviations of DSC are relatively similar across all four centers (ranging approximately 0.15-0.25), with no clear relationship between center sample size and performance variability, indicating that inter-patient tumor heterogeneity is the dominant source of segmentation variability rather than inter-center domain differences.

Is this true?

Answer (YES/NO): NO